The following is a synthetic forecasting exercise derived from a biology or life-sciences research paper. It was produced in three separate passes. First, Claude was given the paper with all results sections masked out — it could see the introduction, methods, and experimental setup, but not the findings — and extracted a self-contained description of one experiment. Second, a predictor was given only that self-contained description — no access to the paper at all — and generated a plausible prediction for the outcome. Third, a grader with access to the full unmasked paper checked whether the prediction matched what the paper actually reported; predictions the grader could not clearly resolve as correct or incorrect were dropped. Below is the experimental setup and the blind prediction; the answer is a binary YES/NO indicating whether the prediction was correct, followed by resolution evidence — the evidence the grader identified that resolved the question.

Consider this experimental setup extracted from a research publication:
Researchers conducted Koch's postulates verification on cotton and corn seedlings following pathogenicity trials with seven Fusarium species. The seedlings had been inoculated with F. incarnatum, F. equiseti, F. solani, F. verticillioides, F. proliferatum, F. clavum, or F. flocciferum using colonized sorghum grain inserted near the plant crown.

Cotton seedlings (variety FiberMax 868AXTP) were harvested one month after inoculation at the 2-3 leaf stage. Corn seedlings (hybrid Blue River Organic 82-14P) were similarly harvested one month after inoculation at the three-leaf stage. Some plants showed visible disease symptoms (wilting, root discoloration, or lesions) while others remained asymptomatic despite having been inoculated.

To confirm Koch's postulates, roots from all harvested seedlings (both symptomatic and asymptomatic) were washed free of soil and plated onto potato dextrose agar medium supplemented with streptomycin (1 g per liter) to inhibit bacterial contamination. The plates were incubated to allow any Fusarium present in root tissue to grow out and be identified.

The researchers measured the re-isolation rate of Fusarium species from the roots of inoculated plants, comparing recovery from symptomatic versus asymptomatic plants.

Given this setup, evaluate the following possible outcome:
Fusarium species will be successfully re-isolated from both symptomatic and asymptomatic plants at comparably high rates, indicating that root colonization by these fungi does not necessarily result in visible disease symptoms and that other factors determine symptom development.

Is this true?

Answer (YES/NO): YES